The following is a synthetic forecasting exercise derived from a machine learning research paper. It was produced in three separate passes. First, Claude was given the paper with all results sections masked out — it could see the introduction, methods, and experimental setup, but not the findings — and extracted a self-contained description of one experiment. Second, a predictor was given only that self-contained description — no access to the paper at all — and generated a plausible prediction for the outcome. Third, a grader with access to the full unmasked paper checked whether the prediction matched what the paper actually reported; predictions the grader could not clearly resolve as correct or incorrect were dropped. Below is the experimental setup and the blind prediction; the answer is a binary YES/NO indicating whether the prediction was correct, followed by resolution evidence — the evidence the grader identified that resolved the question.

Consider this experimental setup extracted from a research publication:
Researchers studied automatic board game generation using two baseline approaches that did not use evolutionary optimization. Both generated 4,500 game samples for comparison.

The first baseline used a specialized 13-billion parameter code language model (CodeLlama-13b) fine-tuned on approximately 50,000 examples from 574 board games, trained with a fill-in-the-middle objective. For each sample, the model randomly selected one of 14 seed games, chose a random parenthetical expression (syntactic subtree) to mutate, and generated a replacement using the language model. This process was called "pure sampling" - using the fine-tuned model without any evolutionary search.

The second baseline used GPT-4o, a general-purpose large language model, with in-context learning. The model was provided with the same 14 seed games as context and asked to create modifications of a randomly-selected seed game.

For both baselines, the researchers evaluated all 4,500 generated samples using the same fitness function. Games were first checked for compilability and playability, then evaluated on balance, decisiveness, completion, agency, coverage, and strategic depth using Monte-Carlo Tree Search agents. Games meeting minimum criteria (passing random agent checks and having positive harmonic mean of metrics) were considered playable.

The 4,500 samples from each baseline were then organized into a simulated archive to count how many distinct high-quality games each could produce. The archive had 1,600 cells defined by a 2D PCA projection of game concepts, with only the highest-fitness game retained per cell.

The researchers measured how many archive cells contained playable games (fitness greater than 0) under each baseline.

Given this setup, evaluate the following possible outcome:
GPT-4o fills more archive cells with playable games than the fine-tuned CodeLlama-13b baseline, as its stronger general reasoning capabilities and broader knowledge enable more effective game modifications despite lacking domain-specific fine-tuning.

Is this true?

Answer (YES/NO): NO